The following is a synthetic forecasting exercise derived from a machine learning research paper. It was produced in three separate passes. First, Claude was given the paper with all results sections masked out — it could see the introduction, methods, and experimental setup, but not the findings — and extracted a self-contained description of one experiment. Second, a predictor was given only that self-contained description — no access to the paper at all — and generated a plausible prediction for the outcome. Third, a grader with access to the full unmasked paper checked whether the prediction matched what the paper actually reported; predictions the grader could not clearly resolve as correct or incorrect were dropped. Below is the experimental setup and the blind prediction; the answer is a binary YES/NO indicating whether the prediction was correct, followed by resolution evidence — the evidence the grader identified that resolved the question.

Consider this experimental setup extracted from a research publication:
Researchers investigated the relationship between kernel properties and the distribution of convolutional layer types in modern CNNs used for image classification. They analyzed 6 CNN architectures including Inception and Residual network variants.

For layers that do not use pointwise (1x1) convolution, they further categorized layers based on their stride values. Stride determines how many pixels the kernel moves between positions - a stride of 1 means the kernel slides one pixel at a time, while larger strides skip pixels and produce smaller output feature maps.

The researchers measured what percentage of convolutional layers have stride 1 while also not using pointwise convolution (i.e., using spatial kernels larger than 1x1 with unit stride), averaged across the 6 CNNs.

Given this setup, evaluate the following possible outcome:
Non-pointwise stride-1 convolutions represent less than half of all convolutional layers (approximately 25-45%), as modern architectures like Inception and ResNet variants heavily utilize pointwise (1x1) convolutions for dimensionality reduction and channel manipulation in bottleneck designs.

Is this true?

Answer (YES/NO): YES